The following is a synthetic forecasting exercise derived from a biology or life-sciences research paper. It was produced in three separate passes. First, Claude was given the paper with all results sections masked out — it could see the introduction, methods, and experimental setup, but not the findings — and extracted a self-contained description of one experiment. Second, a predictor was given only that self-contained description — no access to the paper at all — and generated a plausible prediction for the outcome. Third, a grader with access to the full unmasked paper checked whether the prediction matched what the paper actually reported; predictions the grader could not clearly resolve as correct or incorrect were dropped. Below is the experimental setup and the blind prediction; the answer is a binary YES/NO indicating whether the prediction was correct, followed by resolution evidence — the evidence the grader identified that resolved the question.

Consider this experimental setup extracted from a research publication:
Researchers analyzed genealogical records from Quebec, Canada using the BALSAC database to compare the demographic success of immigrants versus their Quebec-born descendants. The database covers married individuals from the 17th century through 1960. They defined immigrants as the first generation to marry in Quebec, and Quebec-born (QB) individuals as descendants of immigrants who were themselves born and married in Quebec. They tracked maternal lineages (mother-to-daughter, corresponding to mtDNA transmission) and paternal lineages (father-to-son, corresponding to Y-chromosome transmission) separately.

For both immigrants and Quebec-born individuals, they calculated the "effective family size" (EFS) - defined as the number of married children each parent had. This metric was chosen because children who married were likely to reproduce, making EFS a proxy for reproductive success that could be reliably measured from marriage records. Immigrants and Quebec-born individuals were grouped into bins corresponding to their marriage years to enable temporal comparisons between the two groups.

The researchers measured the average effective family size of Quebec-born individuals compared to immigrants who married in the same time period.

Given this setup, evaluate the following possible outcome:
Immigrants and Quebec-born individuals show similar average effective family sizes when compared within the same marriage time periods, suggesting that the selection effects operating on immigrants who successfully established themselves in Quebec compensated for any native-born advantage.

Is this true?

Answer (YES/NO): NO